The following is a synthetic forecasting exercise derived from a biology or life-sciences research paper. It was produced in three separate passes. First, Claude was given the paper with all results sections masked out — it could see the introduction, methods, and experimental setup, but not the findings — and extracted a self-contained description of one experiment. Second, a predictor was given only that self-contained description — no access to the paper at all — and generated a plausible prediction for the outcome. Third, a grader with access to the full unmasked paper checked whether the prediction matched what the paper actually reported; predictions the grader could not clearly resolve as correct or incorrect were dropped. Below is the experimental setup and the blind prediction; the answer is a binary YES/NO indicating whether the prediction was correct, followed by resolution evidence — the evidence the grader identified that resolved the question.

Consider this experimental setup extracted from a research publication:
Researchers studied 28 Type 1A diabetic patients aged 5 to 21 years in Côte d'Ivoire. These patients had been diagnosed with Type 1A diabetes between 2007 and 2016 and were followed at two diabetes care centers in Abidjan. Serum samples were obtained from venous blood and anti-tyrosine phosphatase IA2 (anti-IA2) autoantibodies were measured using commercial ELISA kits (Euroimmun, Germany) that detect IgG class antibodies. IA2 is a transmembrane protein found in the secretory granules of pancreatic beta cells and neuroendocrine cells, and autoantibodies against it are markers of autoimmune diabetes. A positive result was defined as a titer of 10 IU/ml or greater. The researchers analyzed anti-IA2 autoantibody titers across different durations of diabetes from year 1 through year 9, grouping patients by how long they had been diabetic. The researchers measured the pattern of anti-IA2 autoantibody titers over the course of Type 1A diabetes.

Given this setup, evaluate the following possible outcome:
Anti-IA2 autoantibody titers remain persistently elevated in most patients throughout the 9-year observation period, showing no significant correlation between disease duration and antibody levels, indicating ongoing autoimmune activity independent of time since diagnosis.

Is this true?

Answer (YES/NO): NO